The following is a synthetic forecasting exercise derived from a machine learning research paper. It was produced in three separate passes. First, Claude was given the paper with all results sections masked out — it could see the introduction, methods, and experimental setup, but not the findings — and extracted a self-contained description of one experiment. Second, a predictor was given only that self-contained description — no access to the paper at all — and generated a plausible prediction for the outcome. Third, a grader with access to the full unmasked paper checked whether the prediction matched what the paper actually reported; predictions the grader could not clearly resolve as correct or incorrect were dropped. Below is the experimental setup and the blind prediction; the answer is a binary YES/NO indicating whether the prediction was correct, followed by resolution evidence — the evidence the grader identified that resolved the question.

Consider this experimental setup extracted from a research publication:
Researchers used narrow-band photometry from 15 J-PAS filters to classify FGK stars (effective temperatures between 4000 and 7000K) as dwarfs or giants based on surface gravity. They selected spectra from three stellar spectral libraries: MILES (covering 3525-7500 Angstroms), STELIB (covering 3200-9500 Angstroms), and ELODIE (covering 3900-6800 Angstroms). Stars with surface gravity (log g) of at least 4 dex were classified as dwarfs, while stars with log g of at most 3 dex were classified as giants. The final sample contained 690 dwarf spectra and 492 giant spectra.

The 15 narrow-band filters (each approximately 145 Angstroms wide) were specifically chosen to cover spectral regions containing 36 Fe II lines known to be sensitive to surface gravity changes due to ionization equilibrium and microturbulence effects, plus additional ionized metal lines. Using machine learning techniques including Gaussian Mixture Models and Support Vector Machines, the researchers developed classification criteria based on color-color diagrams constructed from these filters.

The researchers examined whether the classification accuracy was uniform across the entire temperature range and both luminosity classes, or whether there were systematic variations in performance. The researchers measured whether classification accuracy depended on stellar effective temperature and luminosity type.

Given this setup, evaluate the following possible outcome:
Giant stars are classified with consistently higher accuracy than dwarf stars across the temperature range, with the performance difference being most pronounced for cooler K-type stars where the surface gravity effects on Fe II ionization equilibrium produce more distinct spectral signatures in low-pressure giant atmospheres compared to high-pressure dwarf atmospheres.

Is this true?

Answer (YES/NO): NO